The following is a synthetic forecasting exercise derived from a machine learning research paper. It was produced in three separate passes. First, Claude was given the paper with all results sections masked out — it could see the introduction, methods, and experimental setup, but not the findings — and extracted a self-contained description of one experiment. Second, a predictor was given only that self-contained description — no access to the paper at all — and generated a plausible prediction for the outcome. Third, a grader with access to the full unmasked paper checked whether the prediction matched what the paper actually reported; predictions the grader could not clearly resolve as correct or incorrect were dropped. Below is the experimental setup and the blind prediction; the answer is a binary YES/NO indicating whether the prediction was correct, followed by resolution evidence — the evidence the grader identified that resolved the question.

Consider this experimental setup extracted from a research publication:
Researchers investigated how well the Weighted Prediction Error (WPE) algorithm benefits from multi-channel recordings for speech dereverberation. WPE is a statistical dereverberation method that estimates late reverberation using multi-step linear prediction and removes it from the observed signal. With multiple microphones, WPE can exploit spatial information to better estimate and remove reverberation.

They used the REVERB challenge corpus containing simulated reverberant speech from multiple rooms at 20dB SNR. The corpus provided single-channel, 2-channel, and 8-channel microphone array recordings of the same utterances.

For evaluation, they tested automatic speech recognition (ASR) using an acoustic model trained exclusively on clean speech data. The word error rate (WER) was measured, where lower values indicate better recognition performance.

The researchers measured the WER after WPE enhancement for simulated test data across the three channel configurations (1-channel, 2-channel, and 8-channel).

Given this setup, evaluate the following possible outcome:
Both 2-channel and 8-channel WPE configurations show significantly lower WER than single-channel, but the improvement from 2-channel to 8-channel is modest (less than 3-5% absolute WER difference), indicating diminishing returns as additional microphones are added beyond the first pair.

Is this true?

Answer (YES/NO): NO